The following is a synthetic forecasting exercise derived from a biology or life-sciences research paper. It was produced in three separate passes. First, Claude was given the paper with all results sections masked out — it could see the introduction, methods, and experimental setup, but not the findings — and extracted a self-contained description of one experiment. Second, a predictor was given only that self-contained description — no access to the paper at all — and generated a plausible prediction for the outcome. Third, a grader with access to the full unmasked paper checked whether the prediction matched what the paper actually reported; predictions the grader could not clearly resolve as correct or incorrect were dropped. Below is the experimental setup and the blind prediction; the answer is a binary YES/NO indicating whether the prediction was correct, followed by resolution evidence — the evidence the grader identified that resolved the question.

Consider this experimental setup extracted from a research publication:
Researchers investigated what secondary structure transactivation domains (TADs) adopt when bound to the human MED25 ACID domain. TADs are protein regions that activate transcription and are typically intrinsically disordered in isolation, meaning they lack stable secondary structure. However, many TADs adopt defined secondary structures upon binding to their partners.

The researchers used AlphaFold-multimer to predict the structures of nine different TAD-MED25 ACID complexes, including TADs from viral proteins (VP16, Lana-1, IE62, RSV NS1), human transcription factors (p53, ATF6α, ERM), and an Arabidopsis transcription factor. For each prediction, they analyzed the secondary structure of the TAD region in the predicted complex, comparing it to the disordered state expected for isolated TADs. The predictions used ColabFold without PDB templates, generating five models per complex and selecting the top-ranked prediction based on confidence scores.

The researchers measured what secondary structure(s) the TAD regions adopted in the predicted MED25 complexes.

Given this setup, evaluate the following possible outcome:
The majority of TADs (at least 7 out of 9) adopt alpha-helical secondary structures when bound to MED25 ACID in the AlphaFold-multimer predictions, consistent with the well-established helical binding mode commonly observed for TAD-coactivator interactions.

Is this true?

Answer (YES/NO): YES